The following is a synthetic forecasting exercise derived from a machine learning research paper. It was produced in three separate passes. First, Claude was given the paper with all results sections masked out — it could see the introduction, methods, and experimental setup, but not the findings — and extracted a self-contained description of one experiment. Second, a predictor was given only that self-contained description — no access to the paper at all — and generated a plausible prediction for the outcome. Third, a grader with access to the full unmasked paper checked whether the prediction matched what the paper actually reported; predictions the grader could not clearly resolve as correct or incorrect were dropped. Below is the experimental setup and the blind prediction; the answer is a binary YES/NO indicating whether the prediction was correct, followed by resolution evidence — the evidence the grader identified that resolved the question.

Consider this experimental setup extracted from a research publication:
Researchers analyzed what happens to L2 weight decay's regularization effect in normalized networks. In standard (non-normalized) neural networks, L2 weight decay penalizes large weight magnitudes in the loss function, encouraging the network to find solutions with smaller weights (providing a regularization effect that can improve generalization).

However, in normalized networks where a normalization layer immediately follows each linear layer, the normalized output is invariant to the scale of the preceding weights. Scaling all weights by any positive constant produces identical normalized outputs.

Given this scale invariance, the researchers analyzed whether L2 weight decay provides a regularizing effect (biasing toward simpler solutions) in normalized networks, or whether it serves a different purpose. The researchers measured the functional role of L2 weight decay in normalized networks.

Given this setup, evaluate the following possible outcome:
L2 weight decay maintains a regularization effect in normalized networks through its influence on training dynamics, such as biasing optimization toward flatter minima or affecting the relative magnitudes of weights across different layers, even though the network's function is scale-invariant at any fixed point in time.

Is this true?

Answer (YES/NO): NO